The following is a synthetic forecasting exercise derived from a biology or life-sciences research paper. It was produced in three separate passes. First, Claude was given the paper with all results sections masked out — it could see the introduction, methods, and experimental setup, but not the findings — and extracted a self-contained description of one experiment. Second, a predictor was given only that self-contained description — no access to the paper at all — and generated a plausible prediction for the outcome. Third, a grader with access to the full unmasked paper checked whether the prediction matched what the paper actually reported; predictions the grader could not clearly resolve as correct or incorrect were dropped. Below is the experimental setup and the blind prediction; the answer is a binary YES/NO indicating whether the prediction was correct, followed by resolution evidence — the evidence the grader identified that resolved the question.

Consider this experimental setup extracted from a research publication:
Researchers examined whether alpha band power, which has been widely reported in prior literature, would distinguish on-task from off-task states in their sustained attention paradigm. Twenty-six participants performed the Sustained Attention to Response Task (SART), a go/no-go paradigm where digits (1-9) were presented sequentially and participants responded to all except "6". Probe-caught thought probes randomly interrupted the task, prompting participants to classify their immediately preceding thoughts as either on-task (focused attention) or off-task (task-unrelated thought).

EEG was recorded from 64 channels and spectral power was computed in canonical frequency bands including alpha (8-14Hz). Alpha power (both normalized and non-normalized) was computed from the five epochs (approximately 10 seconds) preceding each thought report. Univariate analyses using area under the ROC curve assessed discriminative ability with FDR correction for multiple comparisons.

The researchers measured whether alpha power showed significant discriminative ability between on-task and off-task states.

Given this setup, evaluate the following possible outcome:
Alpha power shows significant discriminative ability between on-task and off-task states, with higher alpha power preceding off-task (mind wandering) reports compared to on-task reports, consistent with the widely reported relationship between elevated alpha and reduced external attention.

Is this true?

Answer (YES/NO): NO